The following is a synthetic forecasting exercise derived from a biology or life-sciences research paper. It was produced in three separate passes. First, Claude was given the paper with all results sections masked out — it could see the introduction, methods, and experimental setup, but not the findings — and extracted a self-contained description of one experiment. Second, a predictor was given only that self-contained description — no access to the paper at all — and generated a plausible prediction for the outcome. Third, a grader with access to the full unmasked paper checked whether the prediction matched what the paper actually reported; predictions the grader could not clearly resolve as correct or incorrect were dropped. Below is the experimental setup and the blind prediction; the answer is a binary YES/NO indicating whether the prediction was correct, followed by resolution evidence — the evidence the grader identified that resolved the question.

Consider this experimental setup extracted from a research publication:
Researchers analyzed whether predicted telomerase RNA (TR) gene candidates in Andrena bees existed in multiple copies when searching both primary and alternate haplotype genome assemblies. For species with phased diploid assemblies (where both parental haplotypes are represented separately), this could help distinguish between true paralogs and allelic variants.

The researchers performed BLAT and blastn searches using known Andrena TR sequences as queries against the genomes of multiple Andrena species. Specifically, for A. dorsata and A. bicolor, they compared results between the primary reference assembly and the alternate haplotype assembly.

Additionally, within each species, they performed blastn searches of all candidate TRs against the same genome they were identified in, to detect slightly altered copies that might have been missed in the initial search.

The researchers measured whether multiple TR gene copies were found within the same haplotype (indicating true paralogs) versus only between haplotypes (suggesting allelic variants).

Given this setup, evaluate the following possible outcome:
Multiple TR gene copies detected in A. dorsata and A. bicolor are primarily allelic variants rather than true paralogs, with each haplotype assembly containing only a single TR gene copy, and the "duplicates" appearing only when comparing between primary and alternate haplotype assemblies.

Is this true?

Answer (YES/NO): NO